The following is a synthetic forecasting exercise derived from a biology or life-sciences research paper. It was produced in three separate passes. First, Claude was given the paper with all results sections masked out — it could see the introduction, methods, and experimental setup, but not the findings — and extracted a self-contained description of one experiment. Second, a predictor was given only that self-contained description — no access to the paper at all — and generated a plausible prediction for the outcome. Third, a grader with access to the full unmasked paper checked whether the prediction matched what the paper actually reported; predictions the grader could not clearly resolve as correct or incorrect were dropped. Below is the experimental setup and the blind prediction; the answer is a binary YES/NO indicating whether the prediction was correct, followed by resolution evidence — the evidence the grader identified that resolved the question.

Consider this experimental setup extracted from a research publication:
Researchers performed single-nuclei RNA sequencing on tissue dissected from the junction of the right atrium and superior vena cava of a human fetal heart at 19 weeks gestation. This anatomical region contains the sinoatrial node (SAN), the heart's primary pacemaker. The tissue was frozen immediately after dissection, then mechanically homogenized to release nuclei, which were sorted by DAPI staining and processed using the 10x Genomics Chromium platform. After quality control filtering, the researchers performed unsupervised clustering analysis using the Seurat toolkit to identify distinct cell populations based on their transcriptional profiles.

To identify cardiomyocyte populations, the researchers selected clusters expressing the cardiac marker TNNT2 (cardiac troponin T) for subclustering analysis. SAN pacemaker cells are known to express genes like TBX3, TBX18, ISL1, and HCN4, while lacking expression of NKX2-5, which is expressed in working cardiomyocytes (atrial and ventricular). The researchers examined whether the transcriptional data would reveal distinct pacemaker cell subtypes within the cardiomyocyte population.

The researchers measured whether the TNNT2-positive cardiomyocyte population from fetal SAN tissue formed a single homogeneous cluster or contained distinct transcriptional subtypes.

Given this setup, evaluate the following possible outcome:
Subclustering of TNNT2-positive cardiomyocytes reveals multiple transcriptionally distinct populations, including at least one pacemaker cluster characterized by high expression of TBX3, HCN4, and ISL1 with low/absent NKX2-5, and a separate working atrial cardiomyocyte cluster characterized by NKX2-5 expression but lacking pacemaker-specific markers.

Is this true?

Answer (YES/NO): YES